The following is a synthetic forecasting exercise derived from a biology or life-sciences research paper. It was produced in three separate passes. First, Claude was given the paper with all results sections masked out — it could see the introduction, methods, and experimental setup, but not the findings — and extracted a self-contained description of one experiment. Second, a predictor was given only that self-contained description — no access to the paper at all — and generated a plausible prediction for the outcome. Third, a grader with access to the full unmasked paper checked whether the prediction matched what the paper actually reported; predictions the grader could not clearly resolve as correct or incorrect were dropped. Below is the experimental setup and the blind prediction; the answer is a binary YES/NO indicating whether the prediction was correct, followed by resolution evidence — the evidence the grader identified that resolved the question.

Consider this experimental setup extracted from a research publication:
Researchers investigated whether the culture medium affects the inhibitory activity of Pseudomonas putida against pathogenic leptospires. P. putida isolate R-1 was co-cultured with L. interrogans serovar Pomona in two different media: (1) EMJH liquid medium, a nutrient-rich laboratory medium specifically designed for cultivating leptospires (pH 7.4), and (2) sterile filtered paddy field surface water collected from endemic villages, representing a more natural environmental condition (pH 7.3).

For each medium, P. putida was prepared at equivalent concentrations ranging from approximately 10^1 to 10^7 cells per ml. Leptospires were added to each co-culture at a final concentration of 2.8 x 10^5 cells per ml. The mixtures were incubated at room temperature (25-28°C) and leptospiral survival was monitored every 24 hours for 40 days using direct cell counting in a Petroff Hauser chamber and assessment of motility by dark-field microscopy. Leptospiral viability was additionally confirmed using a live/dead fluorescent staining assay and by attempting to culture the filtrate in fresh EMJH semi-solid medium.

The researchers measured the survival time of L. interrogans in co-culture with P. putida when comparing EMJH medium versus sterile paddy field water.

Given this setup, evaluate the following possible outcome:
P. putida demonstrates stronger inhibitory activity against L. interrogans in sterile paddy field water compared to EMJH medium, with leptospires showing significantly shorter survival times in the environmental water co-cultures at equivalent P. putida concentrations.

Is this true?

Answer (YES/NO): NO